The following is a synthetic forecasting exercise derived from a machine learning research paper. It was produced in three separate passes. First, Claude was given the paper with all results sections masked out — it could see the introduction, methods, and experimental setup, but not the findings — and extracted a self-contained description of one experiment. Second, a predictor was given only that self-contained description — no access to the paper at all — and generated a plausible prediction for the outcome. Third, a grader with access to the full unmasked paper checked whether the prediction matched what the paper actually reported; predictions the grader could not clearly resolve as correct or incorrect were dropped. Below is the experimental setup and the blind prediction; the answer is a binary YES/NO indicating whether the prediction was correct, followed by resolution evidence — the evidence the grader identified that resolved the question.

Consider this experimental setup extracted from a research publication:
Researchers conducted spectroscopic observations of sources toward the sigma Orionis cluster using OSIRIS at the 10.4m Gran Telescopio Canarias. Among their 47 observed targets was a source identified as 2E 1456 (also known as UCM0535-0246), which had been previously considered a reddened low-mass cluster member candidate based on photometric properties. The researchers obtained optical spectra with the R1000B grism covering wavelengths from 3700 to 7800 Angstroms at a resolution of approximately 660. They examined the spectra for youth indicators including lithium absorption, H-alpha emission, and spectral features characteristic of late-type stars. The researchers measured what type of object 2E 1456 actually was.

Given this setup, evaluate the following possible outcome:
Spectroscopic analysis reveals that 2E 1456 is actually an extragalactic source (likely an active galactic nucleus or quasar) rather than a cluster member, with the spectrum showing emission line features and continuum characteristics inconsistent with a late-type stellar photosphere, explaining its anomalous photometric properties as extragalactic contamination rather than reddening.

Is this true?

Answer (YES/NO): YES